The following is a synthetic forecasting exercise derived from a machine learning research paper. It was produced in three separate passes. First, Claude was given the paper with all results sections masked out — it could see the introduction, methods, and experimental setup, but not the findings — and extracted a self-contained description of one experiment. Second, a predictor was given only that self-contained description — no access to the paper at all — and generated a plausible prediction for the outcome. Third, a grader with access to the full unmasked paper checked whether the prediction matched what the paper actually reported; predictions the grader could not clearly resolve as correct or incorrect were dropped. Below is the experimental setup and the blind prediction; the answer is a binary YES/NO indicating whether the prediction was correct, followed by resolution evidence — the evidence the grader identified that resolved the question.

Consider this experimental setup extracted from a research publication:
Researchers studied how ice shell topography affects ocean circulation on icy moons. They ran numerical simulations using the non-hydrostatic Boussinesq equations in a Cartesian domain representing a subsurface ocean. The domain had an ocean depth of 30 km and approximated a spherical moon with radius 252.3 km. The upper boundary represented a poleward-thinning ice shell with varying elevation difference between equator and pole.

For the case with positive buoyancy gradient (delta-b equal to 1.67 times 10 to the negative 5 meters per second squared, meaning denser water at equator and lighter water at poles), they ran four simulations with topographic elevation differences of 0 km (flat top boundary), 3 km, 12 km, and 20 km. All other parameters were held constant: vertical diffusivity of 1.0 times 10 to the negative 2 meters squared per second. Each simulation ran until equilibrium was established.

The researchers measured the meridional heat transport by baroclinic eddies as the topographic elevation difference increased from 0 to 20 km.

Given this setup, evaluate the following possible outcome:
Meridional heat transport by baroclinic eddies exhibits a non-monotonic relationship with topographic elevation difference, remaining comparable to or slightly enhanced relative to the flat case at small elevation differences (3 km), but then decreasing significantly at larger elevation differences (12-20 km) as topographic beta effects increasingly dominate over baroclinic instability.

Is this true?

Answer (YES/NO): NO